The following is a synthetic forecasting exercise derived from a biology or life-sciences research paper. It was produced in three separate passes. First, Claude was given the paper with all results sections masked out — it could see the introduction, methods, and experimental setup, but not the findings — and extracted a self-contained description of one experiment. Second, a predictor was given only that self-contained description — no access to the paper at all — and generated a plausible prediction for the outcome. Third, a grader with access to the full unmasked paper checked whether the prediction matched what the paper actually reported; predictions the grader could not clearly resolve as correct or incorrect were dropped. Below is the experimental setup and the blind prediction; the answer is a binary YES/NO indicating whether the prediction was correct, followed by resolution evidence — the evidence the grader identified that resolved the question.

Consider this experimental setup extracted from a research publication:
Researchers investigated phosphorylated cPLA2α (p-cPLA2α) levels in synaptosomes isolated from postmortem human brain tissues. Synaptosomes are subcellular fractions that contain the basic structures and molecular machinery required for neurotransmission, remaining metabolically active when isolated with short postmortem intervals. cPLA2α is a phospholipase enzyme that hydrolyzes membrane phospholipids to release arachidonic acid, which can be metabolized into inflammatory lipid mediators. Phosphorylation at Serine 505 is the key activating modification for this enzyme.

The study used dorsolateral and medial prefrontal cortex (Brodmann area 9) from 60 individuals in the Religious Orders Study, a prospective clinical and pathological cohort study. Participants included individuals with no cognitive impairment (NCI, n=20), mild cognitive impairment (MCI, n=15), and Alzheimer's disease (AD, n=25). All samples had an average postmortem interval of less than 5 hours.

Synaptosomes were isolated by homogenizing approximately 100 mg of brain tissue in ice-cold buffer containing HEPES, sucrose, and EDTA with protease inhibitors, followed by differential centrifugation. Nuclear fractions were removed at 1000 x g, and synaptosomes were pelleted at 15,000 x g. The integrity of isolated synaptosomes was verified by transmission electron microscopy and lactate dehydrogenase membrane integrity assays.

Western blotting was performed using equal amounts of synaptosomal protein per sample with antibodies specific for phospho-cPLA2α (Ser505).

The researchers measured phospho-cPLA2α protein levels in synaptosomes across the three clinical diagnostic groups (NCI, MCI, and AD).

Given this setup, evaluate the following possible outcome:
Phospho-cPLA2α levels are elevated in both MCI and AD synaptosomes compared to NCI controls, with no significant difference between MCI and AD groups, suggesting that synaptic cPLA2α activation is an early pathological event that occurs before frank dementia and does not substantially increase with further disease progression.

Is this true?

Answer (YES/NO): NO